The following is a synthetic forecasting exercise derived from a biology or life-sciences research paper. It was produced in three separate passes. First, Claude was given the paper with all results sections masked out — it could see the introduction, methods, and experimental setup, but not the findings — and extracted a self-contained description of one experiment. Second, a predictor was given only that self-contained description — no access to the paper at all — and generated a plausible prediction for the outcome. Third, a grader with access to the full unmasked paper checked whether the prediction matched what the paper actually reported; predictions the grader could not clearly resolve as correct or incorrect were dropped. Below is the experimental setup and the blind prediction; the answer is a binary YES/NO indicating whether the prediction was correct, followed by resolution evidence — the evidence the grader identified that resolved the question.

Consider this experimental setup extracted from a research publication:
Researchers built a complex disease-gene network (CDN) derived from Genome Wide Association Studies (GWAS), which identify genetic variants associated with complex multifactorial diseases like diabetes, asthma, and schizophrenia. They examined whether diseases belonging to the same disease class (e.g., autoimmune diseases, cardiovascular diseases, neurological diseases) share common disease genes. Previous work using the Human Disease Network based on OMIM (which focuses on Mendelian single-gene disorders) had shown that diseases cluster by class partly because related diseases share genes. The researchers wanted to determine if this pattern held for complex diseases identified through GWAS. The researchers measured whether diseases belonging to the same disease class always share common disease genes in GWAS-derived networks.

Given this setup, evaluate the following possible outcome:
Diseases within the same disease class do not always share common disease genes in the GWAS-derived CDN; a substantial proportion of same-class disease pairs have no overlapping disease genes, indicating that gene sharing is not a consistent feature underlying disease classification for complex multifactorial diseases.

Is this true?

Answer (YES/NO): YES